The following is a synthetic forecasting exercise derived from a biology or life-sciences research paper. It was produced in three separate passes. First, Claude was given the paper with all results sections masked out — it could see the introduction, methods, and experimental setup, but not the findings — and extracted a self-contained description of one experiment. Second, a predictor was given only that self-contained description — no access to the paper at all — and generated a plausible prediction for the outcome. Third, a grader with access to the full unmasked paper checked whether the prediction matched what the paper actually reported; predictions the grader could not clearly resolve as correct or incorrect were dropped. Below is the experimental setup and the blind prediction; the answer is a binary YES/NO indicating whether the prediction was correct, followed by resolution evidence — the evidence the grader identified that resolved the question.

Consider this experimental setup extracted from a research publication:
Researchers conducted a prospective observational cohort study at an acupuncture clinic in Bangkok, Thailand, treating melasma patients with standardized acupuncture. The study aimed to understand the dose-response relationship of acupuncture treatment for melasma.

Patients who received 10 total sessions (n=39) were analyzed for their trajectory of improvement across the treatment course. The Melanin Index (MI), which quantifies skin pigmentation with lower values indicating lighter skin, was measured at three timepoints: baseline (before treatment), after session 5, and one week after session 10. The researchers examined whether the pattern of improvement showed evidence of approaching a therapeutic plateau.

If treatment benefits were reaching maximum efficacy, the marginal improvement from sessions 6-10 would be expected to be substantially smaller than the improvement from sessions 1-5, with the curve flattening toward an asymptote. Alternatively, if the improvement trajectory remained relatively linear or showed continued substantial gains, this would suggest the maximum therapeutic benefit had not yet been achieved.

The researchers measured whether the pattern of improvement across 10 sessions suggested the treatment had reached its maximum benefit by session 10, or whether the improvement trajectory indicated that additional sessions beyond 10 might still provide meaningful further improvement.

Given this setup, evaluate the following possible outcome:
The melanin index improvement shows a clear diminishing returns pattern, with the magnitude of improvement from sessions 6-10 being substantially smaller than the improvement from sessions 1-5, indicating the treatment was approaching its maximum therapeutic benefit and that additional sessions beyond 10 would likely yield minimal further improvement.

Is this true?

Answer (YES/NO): NO